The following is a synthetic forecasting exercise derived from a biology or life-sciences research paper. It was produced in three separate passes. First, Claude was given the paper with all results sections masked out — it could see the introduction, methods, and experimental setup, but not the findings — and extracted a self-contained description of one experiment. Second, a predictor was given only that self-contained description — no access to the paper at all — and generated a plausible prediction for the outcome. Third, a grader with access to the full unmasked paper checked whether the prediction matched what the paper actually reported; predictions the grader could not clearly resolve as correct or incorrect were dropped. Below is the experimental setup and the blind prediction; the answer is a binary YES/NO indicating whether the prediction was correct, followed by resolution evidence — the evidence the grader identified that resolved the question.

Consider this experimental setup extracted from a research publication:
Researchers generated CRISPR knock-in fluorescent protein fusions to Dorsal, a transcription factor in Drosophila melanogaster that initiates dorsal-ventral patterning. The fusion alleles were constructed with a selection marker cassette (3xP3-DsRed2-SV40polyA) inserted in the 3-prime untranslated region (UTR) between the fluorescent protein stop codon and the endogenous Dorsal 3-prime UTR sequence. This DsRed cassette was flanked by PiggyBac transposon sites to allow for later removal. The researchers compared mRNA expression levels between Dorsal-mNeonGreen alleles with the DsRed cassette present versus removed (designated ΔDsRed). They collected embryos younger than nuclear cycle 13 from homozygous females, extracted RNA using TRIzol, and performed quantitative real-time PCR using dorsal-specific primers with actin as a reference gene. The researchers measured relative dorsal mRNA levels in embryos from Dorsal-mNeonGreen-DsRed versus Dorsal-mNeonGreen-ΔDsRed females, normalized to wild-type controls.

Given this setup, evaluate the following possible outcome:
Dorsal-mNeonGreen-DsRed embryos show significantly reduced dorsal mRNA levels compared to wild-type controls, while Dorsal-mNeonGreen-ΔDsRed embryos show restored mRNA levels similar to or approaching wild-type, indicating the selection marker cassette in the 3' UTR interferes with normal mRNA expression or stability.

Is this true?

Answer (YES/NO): YES